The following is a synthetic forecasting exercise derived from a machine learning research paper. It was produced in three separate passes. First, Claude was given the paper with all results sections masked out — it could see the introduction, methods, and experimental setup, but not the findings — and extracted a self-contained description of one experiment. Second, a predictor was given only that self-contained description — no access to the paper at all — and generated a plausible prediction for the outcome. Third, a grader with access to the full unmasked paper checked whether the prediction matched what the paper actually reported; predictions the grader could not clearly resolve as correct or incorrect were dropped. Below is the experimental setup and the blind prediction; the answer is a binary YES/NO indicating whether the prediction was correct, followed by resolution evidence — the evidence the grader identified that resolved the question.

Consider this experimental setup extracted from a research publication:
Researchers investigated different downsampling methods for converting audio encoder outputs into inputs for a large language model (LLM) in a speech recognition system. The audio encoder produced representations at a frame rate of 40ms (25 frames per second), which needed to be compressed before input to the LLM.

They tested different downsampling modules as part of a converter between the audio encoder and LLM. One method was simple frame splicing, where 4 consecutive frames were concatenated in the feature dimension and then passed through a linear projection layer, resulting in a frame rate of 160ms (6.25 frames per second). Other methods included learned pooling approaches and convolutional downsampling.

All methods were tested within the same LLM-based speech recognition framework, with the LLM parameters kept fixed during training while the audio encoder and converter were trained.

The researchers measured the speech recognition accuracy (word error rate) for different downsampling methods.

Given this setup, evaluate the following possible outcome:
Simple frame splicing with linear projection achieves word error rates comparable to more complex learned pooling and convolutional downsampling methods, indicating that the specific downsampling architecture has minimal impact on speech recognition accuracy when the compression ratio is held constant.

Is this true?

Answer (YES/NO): YES